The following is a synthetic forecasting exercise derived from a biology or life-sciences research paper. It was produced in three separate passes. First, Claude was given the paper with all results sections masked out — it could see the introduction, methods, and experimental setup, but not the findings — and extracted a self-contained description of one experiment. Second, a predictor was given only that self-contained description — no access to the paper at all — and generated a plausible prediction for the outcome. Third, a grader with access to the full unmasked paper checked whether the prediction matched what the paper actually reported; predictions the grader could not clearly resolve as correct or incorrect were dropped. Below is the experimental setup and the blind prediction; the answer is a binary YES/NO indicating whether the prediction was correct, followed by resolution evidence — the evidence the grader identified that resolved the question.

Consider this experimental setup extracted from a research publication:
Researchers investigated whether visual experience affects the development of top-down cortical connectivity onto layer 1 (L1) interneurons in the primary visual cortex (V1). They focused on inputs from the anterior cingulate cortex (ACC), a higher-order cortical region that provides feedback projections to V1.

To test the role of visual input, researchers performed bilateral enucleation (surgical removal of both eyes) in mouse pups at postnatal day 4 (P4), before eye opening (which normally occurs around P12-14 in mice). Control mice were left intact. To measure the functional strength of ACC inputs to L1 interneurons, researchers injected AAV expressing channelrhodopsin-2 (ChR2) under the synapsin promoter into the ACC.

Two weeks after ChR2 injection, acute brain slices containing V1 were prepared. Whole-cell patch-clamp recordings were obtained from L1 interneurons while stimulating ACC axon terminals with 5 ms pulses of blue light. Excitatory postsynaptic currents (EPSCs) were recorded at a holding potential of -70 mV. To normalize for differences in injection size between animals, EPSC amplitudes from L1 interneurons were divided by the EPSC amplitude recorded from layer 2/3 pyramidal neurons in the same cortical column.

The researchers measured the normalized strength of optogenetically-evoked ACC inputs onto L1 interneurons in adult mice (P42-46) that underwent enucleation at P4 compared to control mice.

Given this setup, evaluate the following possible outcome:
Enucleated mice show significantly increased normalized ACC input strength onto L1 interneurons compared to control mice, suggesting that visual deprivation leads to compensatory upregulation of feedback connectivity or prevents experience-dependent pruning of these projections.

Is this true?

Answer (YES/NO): NO